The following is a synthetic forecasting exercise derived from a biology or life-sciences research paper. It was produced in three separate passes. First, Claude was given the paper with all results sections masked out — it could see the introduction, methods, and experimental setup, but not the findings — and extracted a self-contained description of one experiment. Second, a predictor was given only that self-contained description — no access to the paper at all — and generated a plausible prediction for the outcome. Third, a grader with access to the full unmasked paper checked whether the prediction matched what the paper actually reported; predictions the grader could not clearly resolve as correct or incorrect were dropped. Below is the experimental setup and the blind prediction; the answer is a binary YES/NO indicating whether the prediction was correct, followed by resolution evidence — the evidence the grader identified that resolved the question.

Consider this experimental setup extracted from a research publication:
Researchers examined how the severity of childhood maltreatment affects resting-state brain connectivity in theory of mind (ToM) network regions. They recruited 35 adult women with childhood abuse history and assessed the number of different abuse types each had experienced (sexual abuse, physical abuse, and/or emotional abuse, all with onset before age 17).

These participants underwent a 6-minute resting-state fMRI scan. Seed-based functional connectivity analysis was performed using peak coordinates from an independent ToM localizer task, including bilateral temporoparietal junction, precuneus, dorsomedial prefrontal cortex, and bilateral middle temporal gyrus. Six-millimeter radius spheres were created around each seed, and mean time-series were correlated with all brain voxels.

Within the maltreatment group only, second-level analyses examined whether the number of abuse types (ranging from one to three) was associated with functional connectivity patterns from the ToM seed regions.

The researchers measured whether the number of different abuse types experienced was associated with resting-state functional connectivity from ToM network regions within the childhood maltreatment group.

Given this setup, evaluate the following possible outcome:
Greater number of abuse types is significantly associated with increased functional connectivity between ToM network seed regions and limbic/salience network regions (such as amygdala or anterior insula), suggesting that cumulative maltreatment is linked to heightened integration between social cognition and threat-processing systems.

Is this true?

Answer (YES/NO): NO